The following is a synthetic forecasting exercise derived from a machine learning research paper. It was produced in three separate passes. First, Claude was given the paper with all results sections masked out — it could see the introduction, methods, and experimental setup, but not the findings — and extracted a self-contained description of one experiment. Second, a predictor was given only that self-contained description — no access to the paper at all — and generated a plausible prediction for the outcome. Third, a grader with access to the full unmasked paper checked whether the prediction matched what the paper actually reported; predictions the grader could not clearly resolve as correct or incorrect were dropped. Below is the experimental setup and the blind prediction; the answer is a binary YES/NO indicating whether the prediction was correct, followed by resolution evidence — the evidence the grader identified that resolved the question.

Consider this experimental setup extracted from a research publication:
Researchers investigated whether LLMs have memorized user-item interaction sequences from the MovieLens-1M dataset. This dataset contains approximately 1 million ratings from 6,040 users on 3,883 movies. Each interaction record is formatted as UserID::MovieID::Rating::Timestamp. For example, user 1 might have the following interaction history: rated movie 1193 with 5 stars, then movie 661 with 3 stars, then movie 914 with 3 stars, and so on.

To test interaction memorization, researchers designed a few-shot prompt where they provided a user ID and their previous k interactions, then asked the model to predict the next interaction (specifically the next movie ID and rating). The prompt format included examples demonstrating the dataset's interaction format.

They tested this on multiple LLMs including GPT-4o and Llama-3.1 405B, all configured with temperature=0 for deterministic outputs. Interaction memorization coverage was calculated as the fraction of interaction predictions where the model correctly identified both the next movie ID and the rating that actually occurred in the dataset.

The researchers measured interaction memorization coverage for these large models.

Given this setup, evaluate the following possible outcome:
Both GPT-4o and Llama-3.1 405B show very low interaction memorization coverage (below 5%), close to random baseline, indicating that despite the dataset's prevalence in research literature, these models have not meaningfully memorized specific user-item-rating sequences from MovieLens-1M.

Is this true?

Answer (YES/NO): NO